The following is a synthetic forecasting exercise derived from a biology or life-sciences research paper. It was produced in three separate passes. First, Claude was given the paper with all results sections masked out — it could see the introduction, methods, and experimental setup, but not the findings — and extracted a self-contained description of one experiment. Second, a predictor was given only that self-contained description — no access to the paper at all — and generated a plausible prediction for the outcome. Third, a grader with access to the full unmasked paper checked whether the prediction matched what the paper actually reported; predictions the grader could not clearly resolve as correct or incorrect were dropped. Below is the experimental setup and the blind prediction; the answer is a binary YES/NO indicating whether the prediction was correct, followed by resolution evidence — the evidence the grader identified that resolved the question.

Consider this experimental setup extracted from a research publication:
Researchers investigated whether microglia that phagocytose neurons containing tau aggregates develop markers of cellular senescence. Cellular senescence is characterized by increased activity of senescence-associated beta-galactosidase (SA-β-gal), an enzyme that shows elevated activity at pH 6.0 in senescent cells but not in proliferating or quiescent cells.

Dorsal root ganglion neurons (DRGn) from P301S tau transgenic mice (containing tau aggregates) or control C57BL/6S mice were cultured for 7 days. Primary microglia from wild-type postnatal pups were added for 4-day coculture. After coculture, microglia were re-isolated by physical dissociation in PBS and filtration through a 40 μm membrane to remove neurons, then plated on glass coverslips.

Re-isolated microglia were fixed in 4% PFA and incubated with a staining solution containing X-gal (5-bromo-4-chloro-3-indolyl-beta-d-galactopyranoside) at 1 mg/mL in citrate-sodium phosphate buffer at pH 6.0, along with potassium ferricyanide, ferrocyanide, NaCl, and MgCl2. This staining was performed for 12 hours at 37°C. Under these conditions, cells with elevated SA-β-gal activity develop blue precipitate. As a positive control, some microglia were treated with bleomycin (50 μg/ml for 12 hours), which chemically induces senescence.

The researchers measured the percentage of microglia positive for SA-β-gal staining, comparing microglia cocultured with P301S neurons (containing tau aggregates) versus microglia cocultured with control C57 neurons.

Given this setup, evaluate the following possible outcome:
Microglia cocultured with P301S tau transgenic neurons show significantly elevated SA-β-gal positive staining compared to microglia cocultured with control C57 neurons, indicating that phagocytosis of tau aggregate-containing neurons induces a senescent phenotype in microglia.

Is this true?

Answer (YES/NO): YES